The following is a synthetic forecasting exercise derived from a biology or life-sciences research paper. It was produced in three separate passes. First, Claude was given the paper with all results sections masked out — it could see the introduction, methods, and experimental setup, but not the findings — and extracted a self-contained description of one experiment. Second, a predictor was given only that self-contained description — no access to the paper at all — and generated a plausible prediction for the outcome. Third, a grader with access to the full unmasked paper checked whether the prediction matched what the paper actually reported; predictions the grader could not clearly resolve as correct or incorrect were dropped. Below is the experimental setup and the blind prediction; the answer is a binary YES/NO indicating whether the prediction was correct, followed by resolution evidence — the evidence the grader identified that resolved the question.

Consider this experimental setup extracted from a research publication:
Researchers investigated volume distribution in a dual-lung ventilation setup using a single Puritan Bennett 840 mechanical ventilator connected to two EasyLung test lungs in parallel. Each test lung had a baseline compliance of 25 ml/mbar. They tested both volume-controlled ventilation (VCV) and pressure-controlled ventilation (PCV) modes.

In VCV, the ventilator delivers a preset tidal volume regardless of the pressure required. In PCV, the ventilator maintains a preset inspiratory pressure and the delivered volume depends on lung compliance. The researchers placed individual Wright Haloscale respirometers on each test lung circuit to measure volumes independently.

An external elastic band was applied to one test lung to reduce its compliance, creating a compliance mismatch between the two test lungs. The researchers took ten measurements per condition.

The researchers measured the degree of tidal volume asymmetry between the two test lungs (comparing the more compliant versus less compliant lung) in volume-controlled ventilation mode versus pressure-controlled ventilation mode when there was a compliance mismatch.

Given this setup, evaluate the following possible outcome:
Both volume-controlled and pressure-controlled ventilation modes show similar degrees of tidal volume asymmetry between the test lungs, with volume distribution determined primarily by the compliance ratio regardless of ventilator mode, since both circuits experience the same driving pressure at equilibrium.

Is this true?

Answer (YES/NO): NO